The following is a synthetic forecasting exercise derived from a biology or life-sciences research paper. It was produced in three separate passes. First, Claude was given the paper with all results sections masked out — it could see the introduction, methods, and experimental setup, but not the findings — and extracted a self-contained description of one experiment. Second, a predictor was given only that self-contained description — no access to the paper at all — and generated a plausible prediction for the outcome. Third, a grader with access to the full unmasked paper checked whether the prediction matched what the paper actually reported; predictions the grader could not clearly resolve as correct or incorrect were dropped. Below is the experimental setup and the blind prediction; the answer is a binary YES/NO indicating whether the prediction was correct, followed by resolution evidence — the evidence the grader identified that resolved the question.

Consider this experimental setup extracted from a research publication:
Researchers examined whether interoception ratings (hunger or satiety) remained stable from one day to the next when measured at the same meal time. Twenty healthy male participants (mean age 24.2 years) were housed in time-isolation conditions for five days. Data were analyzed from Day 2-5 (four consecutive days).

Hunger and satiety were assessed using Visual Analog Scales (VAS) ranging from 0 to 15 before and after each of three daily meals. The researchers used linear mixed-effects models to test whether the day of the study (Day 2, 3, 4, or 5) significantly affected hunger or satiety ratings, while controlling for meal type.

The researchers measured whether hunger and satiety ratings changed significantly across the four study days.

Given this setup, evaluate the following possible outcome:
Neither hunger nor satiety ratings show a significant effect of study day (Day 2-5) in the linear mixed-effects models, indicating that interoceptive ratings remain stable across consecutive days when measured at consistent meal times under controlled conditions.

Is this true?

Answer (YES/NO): YES